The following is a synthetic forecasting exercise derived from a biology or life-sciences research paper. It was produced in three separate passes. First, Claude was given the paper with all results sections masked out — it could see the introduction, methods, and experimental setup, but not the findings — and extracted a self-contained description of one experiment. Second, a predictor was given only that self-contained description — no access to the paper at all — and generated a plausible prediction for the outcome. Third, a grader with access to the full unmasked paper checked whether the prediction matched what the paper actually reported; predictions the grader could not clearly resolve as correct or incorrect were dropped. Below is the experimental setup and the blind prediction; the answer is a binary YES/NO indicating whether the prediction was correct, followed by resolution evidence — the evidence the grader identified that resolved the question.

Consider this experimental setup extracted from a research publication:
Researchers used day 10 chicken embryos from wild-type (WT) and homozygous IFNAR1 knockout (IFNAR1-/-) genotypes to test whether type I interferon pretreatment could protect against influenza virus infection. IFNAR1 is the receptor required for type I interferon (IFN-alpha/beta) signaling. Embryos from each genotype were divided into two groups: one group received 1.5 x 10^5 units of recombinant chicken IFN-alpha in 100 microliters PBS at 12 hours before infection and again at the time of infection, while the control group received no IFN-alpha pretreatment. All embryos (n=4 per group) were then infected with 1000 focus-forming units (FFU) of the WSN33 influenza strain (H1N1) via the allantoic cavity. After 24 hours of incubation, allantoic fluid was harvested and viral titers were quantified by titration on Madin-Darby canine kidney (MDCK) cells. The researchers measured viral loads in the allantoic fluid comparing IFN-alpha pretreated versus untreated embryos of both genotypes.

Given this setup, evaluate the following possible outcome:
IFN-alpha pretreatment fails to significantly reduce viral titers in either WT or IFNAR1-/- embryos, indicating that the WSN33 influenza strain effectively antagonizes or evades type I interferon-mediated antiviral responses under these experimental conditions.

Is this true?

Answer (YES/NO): NO